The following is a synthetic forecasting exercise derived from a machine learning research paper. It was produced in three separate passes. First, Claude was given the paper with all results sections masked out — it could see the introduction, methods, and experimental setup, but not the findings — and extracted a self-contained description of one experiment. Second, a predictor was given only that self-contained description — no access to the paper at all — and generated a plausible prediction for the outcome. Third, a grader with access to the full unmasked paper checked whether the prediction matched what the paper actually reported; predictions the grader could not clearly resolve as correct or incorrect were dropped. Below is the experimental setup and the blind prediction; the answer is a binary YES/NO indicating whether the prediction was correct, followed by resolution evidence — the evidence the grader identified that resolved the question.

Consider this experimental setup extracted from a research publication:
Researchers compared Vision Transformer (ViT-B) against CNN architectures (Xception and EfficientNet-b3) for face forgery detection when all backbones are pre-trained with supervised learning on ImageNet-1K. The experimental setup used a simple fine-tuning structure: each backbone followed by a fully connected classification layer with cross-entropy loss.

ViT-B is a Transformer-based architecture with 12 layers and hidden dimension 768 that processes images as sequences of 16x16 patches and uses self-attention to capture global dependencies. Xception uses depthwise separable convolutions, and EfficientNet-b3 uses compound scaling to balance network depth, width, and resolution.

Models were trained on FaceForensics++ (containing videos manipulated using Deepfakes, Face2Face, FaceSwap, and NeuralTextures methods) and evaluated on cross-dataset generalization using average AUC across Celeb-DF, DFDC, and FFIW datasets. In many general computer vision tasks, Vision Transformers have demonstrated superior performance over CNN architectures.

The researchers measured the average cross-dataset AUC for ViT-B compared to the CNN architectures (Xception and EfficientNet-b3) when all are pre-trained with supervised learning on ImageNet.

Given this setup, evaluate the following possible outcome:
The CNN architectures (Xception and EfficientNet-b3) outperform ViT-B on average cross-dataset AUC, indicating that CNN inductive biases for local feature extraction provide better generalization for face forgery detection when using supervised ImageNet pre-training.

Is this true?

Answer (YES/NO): NO